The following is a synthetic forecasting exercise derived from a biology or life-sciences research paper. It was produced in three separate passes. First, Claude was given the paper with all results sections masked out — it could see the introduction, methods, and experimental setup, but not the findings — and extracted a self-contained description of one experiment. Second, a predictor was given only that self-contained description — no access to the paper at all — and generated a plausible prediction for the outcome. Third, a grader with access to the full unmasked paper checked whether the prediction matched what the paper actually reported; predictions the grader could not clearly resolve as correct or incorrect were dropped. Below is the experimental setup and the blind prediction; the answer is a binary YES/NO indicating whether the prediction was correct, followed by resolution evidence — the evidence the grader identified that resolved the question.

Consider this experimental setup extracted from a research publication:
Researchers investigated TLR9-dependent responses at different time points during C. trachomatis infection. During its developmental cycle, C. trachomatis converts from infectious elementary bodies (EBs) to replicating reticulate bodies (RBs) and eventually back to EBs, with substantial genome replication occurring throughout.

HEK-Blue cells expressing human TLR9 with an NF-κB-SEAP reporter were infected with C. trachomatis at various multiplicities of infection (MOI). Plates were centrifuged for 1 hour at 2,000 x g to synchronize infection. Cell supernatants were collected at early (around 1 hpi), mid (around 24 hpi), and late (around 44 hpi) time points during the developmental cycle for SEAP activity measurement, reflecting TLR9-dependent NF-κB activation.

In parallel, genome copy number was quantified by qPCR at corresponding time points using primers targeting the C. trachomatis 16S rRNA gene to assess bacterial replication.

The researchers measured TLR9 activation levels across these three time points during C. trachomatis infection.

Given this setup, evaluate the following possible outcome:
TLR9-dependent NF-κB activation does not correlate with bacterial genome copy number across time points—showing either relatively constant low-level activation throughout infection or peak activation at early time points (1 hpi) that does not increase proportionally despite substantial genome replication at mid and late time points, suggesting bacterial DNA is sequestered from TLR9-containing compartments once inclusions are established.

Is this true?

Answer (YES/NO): NO